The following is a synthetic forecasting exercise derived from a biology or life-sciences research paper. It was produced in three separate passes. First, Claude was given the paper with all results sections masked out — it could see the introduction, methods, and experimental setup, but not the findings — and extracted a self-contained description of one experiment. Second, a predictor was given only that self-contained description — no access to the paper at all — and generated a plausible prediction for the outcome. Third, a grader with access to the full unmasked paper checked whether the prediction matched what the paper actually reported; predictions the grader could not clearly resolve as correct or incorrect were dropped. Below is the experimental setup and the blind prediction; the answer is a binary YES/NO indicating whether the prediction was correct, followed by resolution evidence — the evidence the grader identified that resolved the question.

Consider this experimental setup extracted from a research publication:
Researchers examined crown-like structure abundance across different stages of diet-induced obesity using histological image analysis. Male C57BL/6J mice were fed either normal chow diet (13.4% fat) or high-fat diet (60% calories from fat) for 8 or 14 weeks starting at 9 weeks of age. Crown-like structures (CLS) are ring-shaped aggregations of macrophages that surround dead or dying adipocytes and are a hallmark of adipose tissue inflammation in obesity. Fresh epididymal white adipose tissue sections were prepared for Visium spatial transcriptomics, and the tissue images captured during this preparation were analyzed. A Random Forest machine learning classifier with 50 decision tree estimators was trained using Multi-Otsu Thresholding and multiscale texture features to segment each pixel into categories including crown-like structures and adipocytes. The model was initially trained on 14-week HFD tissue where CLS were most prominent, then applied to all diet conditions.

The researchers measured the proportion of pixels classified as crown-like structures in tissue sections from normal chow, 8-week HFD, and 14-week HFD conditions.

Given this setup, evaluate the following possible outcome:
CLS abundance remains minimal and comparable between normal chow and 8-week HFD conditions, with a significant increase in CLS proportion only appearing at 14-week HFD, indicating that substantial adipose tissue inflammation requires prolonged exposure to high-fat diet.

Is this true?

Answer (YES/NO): NO